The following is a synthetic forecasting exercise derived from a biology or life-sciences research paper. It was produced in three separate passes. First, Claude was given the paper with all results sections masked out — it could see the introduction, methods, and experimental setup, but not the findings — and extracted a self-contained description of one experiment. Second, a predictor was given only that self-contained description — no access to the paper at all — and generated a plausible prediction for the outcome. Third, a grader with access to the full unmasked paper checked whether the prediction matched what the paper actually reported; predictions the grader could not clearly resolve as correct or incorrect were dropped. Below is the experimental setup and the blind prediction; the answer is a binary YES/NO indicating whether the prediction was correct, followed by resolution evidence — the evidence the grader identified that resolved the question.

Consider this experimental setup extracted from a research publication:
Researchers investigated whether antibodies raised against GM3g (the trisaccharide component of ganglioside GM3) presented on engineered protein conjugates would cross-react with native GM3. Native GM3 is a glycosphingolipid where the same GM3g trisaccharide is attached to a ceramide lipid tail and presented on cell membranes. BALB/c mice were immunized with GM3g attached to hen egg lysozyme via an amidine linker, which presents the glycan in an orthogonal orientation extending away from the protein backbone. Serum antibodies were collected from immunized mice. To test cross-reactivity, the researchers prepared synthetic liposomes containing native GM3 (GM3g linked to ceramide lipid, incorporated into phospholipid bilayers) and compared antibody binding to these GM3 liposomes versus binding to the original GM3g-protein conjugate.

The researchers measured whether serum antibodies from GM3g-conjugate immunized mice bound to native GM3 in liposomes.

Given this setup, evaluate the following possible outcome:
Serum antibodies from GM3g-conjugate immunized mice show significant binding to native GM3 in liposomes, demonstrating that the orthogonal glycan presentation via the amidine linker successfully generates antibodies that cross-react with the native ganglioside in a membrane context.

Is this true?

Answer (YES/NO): NO